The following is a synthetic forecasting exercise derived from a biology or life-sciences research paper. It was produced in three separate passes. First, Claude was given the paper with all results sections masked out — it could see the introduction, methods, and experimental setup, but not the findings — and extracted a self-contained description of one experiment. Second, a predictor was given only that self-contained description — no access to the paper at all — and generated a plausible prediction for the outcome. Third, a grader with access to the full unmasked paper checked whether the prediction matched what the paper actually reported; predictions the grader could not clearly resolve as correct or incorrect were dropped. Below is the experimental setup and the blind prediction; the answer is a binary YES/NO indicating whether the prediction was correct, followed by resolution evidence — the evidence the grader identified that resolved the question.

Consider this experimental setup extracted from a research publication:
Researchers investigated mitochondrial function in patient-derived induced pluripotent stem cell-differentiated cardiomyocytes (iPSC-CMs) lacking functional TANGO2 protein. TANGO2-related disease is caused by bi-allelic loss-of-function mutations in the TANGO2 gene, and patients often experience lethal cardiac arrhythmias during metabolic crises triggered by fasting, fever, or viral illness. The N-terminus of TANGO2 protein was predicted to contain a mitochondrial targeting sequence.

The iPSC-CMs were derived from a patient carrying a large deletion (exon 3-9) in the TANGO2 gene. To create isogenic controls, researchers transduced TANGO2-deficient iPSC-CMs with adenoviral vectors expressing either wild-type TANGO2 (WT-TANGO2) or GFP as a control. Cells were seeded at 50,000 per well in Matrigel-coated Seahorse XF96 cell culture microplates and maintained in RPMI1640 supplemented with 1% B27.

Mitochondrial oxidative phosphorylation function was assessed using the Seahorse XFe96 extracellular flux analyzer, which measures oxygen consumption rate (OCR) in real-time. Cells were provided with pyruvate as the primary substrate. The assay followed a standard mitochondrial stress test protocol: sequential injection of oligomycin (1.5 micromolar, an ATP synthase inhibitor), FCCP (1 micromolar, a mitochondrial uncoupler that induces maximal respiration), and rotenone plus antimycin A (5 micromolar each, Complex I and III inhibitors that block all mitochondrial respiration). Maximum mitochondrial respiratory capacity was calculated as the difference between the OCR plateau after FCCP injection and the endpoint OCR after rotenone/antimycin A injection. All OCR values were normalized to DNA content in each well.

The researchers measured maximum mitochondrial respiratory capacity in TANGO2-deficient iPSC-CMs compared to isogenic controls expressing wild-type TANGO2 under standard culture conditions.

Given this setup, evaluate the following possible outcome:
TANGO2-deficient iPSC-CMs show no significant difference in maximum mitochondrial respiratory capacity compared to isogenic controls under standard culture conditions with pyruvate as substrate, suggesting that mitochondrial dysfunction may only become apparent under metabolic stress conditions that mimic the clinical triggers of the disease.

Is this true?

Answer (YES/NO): NO